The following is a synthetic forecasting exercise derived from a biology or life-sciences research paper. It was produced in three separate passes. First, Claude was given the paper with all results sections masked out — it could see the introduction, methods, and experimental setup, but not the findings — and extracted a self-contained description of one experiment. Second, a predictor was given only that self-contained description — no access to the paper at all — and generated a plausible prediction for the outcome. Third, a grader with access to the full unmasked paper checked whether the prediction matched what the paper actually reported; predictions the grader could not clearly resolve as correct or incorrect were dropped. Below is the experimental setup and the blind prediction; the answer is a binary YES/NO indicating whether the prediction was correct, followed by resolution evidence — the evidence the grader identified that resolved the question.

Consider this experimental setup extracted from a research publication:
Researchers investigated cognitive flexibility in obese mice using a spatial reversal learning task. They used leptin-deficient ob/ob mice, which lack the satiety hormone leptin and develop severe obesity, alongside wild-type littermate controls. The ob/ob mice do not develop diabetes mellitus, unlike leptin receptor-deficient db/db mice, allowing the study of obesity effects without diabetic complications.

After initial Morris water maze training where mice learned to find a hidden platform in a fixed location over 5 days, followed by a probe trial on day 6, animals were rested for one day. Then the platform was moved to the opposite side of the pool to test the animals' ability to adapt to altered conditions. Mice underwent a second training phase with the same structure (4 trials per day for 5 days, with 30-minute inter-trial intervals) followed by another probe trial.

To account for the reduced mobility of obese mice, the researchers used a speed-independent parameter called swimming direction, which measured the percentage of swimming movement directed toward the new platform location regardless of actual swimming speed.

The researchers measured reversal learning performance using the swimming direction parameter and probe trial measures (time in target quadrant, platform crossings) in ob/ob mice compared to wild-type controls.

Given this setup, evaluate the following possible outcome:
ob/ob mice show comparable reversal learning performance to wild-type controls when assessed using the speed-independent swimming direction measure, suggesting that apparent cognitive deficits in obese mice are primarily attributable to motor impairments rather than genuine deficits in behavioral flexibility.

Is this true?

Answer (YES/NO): NO